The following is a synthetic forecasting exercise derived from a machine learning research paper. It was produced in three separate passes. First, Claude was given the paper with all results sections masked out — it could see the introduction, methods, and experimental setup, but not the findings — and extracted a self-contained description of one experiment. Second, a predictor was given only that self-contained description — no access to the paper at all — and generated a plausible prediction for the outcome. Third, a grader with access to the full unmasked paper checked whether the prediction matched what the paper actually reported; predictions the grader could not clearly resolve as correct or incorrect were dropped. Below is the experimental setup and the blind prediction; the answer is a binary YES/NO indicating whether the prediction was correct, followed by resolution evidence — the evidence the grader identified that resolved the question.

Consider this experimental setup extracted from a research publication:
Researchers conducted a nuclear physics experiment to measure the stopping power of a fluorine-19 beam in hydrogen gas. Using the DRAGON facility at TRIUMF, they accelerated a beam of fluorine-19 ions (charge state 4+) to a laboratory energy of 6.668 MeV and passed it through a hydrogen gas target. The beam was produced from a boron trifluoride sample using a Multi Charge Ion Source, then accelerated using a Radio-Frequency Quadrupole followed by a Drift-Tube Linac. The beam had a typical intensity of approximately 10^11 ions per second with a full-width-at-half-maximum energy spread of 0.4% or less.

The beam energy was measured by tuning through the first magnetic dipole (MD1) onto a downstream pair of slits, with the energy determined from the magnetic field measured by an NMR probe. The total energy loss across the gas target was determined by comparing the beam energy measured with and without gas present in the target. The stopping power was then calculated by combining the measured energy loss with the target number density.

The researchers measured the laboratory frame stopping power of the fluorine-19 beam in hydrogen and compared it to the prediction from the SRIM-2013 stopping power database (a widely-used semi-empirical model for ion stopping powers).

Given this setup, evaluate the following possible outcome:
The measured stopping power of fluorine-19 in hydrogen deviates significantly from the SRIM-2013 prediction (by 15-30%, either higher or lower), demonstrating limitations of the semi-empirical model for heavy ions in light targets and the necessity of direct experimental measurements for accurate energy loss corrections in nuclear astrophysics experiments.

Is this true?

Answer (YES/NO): NO